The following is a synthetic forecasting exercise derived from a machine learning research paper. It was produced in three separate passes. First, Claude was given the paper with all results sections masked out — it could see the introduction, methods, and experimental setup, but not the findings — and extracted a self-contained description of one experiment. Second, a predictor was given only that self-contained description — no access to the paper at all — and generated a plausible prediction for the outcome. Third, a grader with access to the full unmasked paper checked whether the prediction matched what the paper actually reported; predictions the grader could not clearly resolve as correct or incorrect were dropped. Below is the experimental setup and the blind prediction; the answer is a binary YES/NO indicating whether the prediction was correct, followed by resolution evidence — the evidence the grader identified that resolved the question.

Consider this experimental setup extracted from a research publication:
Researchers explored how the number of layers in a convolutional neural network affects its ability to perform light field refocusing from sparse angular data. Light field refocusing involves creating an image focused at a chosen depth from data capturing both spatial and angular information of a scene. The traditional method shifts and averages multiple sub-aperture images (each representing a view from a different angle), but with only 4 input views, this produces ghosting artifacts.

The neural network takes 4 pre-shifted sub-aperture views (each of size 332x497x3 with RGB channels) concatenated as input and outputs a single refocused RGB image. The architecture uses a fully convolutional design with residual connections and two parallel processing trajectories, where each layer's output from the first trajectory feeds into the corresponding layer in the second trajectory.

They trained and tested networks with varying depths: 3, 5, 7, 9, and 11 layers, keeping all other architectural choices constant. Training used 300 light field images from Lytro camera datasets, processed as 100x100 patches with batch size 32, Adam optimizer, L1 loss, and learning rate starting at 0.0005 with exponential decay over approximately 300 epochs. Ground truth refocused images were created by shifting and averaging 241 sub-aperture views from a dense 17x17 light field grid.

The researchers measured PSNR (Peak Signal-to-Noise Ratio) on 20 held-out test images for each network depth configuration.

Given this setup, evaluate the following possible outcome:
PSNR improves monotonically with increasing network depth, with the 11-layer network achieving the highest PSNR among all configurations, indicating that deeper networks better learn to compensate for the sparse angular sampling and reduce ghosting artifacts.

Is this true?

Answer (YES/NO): NO